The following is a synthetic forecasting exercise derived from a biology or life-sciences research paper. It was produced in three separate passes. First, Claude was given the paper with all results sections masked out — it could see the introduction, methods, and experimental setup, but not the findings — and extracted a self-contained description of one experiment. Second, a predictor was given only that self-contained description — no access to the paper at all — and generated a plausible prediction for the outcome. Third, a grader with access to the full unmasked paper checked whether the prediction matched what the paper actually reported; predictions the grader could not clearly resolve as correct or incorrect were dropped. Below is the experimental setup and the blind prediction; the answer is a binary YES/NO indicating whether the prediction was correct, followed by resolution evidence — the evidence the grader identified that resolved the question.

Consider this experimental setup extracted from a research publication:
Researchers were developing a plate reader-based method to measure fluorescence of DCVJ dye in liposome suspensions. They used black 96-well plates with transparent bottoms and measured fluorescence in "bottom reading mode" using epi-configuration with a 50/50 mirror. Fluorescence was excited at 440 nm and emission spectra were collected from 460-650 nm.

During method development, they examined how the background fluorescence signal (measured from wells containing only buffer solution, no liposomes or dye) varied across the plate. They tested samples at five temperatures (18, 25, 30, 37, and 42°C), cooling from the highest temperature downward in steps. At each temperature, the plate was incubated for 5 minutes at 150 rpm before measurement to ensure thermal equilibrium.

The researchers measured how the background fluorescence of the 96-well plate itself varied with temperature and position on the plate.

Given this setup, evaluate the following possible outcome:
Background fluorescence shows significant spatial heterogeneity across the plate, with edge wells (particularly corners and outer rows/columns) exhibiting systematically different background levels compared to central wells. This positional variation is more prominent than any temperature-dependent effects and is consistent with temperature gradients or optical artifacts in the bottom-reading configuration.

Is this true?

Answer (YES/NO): NO